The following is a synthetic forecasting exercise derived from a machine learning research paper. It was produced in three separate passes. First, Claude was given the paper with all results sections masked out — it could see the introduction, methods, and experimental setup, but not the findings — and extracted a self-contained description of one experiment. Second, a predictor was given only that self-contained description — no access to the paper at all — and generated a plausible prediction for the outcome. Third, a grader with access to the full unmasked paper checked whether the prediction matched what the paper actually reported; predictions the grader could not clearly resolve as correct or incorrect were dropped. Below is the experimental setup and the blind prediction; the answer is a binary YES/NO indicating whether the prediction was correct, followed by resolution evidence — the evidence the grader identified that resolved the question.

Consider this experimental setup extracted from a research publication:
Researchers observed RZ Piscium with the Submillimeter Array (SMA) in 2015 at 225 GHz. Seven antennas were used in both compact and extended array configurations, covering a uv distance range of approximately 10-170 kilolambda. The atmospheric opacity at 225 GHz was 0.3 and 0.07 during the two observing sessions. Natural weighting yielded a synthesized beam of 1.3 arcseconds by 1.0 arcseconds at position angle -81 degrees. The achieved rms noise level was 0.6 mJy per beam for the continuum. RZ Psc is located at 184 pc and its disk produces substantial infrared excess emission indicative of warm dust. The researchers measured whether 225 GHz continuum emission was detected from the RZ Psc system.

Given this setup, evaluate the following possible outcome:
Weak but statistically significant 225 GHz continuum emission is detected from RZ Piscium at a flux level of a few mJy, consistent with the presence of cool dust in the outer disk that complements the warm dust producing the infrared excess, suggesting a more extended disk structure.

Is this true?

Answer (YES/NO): NO